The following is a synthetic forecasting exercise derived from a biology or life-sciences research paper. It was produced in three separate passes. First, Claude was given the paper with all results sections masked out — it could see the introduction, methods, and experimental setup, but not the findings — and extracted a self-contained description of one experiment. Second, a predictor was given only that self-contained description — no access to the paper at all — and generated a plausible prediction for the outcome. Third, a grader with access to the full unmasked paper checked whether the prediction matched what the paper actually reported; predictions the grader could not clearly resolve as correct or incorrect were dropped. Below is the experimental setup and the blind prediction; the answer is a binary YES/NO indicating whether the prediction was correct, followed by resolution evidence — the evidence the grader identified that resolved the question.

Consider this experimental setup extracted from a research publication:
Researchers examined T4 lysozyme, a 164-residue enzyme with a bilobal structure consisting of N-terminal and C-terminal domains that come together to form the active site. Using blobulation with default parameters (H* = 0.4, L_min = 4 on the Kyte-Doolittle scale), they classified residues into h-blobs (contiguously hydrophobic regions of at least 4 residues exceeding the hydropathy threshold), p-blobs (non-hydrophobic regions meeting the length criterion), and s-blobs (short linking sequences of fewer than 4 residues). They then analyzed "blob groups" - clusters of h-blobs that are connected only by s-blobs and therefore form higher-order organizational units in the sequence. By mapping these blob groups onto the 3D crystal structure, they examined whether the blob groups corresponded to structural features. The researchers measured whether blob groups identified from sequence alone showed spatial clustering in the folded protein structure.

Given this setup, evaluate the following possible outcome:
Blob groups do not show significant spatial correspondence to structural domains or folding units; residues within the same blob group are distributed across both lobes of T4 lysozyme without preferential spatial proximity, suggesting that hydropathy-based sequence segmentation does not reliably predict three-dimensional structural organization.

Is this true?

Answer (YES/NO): NO